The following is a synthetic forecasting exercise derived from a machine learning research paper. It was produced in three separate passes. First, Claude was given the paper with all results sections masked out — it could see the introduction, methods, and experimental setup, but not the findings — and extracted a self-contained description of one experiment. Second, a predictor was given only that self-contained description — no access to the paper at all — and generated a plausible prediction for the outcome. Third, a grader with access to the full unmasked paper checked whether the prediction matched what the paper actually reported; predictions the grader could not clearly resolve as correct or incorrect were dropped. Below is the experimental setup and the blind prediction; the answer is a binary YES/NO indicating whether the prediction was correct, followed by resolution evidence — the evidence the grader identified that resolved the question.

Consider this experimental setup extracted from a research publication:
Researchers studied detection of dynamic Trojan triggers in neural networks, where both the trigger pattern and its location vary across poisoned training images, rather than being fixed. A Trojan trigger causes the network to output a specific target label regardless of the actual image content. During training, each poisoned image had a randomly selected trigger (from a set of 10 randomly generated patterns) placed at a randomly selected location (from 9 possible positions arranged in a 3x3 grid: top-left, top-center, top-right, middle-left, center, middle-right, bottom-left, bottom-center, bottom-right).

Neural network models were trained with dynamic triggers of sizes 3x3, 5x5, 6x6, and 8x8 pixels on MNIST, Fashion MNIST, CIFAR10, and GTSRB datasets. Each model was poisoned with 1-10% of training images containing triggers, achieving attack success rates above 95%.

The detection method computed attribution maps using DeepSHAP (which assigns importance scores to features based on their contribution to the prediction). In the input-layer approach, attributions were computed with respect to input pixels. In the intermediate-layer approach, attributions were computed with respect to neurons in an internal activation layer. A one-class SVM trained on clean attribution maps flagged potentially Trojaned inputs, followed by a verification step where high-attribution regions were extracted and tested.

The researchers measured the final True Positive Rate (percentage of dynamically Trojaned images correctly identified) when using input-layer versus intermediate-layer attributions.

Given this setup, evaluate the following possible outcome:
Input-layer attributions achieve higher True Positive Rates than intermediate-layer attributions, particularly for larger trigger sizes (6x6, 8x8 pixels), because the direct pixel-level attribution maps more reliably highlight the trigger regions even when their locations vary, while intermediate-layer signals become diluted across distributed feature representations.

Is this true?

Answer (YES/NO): NO